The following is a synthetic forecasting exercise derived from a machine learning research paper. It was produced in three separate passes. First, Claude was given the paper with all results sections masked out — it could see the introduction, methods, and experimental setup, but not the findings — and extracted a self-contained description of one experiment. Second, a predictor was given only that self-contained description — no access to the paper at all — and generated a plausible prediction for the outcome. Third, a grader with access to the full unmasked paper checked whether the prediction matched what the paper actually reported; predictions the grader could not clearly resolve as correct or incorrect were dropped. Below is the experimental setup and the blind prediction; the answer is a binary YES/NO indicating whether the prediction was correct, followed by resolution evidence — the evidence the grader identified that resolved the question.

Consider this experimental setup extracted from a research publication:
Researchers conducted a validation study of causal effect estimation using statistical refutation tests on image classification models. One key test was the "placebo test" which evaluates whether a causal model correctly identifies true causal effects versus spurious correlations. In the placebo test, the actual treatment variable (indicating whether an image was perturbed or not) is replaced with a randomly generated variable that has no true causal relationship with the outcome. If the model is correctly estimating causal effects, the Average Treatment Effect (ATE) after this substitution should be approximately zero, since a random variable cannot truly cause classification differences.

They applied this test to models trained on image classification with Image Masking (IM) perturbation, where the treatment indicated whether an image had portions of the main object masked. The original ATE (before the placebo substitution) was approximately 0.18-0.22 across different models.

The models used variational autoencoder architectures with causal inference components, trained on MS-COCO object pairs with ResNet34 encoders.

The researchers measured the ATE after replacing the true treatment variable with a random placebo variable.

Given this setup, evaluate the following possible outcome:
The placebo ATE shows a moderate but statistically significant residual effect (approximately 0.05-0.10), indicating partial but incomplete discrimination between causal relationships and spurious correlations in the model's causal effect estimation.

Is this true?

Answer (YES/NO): NO